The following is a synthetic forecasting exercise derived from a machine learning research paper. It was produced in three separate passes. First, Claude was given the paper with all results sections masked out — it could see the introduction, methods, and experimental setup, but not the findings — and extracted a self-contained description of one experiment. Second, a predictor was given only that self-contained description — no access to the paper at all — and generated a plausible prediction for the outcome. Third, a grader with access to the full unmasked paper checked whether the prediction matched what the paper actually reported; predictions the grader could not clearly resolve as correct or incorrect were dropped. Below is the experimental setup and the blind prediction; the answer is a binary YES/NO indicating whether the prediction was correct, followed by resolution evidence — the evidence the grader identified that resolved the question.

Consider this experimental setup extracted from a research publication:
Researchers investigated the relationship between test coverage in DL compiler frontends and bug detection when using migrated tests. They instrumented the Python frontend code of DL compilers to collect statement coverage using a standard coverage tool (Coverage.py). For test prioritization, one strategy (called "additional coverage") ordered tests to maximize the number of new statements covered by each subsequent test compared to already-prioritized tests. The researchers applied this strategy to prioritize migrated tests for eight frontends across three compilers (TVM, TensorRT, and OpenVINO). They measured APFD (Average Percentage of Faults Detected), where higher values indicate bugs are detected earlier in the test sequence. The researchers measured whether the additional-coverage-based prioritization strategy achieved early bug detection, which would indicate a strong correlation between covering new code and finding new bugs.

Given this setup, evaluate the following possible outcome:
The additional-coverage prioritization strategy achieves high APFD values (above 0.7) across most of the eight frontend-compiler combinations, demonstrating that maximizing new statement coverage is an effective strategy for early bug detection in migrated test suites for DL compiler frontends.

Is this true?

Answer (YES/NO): NO